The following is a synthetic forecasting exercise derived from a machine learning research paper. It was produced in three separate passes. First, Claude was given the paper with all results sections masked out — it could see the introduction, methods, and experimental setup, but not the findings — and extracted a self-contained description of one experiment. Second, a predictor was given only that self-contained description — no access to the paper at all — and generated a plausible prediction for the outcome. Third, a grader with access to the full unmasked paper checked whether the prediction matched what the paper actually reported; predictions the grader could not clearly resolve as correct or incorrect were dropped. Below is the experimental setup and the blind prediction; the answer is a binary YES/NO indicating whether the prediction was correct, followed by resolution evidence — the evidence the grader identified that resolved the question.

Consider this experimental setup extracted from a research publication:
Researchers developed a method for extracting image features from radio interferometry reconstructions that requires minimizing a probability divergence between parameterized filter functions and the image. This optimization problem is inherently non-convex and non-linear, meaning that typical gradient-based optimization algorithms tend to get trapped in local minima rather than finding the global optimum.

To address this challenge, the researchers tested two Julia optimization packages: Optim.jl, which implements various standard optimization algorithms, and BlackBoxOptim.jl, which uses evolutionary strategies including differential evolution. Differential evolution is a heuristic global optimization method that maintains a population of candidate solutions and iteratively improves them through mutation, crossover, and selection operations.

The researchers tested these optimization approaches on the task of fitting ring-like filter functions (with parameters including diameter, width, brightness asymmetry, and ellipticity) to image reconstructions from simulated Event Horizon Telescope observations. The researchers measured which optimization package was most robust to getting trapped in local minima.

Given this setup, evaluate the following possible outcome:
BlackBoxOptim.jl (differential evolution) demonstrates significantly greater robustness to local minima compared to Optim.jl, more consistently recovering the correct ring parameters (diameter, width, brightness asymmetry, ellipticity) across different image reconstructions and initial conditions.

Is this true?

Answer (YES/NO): YES